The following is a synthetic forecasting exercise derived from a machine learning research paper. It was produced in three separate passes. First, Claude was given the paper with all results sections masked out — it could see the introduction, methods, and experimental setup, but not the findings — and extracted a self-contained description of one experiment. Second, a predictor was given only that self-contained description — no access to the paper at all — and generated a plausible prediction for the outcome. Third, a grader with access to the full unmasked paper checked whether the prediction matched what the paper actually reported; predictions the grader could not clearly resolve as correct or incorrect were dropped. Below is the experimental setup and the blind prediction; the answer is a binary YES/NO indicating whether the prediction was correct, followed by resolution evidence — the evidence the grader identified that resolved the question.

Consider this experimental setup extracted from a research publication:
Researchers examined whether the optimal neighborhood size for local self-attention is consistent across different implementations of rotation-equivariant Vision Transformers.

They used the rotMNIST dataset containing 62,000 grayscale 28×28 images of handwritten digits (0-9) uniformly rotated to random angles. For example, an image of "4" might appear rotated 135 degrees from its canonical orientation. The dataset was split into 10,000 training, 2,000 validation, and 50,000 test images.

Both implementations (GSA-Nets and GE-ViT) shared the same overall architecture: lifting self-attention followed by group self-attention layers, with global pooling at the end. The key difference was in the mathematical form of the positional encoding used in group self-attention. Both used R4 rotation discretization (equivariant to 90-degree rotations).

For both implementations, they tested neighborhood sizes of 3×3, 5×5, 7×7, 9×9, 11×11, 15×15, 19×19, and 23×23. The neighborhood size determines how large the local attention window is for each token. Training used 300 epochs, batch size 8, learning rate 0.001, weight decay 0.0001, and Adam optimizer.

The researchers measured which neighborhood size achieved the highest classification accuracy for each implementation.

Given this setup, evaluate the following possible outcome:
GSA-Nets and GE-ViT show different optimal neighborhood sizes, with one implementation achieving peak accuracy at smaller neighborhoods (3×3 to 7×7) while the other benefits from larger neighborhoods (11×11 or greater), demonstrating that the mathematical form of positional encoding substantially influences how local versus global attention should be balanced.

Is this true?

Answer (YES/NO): NO